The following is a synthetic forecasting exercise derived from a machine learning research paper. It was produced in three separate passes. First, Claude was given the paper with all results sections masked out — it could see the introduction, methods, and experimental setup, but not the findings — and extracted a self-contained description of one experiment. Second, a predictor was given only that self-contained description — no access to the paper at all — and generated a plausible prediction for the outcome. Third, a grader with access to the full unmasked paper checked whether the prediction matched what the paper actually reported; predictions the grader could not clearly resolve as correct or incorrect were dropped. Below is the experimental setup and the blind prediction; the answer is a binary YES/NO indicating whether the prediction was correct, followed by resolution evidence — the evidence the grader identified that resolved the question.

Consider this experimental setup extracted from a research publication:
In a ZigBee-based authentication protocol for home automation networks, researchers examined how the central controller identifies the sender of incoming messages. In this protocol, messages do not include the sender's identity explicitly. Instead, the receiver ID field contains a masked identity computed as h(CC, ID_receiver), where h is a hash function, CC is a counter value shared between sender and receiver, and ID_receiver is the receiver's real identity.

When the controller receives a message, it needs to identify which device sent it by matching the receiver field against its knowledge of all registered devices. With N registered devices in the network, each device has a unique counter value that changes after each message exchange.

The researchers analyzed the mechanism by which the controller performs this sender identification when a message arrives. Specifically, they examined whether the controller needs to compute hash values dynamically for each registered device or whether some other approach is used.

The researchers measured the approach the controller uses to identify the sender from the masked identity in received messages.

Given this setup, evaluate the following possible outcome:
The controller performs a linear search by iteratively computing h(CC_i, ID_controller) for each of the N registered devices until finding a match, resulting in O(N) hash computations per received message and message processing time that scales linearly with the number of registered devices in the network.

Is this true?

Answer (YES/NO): NO